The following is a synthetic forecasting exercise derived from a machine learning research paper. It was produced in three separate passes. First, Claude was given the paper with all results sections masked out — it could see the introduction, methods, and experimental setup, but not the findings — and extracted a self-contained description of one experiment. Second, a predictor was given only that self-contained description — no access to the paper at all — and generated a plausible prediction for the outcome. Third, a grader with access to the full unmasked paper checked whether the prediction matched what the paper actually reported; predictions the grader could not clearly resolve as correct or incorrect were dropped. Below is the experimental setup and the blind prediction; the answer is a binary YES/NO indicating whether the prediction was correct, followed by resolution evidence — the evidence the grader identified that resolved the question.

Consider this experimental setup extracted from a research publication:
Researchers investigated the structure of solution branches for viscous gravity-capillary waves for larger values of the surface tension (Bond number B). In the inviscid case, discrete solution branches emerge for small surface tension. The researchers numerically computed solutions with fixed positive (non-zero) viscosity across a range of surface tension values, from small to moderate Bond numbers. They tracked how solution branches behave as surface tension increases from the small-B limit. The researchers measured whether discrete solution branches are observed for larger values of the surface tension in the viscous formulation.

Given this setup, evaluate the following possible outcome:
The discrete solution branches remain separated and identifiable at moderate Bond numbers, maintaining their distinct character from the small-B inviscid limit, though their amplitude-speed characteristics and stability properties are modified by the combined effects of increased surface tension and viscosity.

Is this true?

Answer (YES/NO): YES